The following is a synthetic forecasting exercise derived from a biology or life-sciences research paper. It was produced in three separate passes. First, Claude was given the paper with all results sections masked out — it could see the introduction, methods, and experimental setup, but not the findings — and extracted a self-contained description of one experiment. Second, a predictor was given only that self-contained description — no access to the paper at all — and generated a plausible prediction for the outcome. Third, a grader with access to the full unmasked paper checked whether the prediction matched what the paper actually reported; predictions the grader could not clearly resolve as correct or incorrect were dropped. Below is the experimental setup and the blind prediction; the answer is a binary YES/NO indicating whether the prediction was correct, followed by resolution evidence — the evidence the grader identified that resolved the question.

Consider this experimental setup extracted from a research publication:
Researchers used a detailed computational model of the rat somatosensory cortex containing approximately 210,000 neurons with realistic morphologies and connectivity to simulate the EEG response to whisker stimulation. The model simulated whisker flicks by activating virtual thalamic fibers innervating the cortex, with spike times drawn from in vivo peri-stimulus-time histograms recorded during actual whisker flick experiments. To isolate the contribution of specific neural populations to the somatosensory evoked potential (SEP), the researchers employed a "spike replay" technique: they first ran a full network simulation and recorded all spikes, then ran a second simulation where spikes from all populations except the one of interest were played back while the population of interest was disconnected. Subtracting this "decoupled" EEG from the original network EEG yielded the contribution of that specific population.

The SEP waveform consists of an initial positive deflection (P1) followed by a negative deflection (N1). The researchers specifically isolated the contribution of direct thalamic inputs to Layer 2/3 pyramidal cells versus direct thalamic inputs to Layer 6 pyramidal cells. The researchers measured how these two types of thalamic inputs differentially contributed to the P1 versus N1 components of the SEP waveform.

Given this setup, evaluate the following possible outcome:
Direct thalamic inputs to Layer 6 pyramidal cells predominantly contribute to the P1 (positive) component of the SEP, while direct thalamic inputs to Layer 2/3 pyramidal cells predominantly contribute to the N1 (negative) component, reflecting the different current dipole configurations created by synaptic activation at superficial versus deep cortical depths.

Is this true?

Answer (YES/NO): NO